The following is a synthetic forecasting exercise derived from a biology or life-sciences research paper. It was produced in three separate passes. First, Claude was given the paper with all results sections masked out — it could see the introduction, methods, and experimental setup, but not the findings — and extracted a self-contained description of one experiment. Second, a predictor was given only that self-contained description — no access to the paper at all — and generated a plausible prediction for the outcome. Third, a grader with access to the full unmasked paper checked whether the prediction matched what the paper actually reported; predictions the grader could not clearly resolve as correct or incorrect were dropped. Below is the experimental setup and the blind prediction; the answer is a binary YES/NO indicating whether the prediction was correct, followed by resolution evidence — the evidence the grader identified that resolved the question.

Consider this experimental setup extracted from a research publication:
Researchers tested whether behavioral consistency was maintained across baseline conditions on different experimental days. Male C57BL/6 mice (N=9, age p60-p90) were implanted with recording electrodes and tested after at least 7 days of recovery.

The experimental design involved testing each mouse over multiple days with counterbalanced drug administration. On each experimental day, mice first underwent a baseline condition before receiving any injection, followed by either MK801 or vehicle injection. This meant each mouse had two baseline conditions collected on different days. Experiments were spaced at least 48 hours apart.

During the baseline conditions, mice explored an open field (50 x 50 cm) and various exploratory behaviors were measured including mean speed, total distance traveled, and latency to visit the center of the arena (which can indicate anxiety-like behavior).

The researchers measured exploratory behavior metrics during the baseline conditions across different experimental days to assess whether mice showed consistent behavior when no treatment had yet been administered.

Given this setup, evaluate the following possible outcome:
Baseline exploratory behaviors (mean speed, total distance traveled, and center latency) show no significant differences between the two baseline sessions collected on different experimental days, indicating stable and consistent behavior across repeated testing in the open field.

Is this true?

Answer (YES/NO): YES